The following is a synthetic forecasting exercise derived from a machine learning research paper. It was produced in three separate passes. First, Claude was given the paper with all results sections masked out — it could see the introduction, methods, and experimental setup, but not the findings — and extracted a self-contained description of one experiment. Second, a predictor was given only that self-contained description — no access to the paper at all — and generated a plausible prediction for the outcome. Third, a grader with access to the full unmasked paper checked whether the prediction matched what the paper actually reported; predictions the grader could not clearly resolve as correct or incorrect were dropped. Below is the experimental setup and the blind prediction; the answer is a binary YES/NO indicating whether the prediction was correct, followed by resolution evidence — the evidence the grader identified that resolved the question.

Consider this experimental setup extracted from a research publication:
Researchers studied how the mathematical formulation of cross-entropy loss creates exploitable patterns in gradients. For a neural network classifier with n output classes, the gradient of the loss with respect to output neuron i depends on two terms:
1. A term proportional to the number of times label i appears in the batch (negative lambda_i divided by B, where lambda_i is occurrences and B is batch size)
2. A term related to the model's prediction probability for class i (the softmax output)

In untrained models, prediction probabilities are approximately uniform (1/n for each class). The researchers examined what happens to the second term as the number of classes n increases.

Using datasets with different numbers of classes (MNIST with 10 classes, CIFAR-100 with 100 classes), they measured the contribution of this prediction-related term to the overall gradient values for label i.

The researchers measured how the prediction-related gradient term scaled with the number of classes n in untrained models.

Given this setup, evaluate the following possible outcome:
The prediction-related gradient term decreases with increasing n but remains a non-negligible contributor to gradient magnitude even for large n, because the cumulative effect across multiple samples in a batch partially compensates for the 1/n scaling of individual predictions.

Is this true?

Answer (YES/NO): NO